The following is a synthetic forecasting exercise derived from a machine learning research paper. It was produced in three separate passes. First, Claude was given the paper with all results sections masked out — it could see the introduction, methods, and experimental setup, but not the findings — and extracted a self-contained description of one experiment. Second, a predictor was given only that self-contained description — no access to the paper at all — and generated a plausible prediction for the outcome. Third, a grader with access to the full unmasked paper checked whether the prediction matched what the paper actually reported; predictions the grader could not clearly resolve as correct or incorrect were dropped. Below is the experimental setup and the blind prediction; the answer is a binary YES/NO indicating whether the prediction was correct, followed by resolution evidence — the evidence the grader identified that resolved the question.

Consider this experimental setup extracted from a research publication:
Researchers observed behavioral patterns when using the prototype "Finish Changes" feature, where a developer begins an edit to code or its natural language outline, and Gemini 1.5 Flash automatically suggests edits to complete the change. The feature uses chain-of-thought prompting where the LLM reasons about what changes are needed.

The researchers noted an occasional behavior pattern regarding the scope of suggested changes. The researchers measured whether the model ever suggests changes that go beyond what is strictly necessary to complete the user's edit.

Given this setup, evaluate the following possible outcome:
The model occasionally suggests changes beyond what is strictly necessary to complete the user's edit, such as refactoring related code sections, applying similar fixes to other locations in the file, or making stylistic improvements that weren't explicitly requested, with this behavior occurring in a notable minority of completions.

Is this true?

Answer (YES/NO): YES